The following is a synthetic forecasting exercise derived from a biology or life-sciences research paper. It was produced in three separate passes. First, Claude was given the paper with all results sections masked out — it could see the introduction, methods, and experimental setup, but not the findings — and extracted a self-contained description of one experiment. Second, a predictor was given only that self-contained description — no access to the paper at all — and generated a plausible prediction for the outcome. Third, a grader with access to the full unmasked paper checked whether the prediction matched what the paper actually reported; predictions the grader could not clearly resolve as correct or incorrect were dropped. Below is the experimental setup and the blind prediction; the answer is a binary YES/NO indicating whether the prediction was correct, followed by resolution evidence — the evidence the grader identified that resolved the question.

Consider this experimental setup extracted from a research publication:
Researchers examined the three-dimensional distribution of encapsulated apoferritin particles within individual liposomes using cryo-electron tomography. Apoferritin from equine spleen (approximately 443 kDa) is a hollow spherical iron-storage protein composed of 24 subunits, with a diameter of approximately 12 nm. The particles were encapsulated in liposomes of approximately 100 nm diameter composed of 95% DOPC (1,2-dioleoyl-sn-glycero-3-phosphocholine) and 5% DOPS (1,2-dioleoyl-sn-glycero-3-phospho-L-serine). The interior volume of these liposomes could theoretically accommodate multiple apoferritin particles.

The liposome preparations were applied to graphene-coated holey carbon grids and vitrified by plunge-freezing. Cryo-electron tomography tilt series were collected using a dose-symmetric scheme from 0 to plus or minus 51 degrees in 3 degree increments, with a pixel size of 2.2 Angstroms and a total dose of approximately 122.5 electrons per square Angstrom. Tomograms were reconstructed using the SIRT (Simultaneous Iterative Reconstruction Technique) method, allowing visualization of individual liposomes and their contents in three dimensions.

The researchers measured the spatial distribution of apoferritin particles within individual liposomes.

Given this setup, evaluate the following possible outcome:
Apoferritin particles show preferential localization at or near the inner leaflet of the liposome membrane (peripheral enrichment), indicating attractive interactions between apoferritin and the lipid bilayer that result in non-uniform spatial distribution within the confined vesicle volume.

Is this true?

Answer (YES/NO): NO